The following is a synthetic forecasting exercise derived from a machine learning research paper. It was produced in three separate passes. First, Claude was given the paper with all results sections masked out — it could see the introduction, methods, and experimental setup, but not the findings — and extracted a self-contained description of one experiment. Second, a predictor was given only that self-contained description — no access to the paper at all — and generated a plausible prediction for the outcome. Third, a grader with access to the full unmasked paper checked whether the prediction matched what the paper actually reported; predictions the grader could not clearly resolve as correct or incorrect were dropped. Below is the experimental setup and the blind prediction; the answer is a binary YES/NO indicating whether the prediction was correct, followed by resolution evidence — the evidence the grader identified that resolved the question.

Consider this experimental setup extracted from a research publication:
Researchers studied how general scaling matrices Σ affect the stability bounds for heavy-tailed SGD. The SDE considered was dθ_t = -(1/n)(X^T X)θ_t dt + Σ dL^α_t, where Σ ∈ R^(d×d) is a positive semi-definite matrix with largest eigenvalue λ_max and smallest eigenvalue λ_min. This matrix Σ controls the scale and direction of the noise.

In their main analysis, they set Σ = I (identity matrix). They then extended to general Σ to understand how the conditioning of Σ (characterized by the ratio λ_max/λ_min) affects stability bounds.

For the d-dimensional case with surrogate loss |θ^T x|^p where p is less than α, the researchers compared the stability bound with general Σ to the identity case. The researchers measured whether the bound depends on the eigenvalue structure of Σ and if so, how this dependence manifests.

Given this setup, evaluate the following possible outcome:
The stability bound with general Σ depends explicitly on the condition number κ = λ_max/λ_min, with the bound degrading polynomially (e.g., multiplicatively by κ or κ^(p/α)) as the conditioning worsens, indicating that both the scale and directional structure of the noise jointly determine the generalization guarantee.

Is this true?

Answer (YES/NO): YES